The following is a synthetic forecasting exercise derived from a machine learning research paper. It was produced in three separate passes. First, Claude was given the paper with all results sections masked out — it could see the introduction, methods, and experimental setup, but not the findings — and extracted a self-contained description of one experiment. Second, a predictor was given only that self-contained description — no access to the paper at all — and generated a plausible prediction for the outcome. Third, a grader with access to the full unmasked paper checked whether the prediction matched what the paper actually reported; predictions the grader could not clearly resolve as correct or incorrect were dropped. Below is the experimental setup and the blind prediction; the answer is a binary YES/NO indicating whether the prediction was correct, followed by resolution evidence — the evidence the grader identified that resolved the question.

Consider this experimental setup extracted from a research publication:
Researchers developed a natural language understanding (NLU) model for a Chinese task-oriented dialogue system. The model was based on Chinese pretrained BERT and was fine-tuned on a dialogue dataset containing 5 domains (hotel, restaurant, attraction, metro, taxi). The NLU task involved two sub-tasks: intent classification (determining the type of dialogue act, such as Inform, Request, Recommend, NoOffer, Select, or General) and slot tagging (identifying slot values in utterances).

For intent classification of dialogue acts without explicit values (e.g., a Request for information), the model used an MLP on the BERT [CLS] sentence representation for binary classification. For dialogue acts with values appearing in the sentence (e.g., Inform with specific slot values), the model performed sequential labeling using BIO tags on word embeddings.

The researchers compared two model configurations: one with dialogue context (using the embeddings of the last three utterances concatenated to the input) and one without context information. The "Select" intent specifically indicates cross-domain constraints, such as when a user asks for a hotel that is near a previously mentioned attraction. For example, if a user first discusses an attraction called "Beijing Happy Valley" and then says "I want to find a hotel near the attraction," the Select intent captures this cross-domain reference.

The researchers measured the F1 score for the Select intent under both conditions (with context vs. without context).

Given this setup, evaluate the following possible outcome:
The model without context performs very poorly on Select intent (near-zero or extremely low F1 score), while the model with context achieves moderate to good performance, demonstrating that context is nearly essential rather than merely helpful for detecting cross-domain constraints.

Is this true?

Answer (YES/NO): NO